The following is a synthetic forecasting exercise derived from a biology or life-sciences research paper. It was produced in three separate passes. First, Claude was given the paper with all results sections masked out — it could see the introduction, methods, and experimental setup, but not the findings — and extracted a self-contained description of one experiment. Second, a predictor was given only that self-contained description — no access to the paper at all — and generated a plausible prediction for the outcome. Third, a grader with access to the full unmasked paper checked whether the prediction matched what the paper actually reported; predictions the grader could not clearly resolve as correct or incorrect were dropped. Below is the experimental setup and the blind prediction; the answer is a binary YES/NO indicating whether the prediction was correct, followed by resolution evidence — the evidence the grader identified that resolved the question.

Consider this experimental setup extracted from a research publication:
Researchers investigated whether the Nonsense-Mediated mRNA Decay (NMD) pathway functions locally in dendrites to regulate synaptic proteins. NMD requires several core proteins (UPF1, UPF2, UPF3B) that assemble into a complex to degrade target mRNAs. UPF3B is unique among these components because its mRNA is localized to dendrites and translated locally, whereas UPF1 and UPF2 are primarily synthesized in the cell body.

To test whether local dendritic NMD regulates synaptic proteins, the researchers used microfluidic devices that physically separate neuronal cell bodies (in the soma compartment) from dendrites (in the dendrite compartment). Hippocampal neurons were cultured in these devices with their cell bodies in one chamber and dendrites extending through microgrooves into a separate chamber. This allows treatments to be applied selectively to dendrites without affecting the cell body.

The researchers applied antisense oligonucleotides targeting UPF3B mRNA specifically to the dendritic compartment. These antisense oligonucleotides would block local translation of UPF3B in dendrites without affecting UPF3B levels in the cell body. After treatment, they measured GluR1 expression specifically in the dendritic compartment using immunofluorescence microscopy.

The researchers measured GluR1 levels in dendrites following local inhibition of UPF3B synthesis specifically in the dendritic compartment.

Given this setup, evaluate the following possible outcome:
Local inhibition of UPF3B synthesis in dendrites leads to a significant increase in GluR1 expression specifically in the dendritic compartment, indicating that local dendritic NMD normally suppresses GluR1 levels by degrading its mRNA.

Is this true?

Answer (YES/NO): NO